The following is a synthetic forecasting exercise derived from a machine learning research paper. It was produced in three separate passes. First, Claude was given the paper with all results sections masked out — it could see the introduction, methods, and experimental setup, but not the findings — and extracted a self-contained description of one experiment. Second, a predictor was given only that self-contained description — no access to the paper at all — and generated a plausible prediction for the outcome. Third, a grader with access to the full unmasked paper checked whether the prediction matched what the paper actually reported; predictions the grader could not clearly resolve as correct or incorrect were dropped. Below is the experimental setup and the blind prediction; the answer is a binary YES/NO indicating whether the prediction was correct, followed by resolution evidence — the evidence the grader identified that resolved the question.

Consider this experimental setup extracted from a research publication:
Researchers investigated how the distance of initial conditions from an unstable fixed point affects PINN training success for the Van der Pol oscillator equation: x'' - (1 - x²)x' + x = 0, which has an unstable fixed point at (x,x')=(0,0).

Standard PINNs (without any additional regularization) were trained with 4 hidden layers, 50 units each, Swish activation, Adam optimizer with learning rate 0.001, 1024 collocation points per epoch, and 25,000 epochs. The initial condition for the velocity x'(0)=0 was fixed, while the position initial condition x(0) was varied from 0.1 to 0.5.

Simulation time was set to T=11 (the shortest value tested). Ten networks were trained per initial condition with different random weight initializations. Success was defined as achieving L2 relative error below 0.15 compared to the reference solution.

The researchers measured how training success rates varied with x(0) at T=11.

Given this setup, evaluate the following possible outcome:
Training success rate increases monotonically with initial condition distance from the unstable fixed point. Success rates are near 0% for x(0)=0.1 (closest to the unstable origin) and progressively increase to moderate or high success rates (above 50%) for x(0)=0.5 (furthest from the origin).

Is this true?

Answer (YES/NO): NO